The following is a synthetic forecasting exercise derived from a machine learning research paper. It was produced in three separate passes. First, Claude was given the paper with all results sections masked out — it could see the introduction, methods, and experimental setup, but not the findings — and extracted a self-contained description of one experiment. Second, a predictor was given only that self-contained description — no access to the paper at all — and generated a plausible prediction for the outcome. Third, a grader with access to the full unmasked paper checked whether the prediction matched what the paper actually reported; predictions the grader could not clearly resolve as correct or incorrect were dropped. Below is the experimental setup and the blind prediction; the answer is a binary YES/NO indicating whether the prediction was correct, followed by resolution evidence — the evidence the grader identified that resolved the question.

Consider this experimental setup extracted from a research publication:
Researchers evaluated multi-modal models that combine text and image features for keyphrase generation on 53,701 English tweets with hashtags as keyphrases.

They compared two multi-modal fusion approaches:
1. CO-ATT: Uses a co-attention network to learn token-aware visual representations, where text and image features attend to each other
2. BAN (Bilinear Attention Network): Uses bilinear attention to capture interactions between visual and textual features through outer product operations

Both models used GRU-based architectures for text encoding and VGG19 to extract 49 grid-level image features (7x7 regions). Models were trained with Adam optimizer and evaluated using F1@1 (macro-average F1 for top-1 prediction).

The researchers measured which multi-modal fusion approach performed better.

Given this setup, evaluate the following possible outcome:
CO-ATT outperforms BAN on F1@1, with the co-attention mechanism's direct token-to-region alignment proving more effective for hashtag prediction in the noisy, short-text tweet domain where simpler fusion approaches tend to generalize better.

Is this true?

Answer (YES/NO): YES